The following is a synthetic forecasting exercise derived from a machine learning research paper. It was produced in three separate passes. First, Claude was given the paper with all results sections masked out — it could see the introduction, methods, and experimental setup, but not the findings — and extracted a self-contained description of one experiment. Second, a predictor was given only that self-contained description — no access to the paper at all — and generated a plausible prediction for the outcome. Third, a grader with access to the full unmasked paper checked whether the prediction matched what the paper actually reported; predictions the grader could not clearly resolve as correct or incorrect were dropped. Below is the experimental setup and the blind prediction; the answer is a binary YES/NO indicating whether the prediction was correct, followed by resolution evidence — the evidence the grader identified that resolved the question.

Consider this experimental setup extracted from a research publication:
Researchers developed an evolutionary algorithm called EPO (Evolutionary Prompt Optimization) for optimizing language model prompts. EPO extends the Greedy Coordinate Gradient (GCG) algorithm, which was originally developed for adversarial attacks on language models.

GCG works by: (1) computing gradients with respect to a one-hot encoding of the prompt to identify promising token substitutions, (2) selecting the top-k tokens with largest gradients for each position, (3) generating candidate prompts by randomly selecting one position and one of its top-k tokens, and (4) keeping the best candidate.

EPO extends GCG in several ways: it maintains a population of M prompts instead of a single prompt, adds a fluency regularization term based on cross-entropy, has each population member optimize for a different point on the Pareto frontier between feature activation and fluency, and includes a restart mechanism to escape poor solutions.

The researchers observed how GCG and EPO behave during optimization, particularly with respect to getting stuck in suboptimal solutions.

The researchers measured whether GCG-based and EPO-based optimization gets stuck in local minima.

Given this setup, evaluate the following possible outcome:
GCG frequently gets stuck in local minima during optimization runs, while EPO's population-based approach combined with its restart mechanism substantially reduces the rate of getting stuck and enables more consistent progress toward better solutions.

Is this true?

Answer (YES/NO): NO